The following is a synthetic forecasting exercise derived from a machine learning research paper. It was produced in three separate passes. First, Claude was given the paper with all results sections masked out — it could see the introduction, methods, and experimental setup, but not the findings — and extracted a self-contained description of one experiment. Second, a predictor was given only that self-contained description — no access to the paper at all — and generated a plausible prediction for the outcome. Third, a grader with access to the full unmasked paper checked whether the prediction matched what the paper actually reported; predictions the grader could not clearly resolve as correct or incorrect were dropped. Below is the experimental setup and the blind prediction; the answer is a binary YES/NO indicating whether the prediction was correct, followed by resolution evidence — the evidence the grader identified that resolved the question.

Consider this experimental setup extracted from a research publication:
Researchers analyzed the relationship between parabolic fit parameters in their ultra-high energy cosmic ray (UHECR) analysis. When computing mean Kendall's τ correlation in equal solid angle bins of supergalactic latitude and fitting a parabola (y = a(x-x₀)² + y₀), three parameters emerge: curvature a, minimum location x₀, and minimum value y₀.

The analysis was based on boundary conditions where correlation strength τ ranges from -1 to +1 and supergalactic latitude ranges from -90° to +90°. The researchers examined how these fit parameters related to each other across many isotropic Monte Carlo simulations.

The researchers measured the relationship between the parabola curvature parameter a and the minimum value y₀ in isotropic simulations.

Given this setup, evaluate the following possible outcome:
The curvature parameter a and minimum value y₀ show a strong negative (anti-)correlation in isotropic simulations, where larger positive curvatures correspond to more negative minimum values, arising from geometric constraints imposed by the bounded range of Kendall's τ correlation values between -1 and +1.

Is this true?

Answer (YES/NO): YES